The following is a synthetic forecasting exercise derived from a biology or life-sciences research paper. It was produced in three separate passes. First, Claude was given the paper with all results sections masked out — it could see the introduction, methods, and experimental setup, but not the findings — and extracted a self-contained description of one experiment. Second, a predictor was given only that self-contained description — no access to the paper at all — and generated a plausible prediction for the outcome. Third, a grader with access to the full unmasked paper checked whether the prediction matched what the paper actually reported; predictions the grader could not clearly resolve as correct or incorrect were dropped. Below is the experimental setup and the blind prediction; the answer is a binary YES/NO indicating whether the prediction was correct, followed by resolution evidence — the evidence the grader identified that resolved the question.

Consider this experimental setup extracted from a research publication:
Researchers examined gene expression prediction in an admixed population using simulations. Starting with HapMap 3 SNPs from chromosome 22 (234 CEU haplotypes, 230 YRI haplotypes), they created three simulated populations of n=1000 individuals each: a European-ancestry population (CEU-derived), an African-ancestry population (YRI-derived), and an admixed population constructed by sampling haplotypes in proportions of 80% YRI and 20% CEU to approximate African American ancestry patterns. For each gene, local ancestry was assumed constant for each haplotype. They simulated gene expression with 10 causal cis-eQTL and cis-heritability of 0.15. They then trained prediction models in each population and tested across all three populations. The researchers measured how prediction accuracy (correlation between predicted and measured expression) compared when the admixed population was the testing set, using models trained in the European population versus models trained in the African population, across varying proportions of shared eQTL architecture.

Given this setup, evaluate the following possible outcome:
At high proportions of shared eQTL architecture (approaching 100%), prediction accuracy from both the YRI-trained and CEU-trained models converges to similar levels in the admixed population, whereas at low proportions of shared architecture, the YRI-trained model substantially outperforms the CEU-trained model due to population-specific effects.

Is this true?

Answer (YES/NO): YES